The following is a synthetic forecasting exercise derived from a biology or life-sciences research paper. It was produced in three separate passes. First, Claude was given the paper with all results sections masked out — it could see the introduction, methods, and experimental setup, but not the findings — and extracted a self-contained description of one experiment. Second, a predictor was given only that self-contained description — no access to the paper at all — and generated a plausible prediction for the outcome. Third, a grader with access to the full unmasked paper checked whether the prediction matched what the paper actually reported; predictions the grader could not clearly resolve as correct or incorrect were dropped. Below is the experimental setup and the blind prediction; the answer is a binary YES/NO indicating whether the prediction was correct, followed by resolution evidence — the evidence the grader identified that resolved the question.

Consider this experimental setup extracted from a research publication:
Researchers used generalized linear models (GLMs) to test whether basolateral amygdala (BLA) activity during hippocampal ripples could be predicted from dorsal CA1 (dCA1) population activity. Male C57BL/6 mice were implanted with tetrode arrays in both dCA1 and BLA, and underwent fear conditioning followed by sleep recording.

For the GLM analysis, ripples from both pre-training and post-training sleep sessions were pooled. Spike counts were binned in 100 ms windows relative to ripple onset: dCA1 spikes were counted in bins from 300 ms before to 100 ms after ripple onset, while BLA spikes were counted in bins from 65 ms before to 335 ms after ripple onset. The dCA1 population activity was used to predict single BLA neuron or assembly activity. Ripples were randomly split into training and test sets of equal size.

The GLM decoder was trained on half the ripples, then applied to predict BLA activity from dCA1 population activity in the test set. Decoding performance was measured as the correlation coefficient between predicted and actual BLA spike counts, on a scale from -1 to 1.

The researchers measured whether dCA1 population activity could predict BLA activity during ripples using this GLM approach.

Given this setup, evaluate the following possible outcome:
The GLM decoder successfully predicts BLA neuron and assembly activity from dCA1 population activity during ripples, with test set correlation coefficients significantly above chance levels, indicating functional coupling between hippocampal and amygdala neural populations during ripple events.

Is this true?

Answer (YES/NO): YES